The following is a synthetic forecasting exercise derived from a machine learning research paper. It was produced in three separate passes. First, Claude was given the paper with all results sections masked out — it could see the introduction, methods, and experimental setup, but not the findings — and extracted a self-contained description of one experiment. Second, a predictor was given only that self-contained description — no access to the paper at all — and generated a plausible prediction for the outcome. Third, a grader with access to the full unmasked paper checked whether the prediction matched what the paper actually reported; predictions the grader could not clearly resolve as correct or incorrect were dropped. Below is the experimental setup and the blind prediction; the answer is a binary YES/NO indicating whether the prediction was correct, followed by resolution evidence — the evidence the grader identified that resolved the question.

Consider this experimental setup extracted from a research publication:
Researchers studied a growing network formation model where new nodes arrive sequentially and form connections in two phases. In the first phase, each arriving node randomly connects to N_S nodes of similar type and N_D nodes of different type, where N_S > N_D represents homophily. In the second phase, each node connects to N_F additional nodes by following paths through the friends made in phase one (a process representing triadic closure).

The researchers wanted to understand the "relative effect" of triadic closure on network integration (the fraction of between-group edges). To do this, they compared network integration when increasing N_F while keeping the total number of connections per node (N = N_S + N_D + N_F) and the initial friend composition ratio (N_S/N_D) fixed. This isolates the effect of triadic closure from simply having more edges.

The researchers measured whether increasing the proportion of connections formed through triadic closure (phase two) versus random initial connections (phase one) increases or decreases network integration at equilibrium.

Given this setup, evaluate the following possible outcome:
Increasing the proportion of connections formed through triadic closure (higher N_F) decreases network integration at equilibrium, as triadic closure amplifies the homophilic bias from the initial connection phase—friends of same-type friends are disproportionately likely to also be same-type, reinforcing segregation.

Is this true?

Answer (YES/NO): NO